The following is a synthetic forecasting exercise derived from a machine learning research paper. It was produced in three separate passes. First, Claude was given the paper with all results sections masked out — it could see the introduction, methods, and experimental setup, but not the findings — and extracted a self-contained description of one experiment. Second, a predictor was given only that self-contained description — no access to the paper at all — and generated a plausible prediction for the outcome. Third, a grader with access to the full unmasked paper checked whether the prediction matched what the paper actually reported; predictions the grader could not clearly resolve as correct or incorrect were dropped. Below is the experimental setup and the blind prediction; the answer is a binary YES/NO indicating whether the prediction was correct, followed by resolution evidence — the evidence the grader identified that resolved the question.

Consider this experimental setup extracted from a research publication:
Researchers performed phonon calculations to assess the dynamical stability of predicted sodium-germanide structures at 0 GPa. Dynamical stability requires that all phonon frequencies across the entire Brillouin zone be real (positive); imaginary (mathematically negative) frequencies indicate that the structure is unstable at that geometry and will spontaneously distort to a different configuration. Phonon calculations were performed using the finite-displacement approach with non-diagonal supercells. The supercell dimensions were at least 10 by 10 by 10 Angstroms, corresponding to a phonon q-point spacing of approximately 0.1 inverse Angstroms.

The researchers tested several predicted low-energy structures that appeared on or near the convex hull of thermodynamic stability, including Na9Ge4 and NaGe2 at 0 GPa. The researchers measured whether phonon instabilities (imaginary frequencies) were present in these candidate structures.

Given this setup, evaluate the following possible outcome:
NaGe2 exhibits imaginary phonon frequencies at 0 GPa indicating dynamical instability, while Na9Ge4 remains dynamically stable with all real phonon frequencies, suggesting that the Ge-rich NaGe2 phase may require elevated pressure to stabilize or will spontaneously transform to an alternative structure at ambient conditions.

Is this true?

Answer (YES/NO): NO